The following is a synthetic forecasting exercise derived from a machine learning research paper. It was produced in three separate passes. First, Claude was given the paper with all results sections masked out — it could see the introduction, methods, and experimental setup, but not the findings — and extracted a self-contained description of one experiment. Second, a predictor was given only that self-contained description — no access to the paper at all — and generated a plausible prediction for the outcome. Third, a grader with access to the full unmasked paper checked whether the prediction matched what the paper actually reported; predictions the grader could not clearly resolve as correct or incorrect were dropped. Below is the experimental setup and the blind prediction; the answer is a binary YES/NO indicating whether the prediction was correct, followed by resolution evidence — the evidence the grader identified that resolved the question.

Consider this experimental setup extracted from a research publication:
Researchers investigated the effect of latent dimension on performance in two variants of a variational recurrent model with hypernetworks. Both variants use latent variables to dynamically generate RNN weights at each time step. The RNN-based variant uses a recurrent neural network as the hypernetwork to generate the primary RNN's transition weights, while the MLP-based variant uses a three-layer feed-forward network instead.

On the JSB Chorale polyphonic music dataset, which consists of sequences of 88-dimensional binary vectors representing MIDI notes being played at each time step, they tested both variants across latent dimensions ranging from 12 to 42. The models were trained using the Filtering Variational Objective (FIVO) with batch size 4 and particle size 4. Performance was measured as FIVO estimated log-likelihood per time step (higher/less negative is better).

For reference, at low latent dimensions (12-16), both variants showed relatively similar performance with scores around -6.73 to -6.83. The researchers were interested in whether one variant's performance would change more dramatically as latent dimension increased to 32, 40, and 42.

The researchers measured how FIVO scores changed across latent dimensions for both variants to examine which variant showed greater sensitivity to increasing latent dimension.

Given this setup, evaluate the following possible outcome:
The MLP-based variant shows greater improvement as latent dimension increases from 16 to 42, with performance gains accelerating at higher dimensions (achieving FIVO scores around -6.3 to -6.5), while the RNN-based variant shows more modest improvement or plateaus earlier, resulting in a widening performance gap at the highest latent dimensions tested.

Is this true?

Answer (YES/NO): NO